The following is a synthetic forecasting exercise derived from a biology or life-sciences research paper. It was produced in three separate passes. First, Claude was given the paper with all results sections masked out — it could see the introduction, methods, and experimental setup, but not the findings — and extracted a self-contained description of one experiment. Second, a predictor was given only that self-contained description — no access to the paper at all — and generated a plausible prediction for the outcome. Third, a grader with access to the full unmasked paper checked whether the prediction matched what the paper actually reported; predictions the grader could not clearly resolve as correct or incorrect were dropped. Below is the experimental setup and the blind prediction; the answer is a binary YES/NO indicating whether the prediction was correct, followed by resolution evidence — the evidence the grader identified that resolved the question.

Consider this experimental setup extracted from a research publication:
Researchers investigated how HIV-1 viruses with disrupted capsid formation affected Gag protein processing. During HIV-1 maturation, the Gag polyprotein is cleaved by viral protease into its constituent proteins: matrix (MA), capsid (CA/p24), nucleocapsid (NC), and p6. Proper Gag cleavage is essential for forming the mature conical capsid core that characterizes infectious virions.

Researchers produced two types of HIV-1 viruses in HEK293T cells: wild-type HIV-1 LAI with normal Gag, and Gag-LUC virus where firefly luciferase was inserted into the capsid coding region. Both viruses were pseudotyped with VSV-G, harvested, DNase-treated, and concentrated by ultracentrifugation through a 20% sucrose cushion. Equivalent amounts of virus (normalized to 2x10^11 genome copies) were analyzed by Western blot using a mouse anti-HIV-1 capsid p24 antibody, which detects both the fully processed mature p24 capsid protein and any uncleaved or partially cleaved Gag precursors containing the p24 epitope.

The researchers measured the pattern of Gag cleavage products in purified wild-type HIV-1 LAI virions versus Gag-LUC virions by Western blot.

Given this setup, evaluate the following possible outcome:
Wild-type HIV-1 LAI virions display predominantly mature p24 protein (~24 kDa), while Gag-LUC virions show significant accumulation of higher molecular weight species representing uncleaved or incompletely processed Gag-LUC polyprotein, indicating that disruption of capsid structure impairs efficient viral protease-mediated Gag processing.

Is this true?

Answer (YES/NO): NO